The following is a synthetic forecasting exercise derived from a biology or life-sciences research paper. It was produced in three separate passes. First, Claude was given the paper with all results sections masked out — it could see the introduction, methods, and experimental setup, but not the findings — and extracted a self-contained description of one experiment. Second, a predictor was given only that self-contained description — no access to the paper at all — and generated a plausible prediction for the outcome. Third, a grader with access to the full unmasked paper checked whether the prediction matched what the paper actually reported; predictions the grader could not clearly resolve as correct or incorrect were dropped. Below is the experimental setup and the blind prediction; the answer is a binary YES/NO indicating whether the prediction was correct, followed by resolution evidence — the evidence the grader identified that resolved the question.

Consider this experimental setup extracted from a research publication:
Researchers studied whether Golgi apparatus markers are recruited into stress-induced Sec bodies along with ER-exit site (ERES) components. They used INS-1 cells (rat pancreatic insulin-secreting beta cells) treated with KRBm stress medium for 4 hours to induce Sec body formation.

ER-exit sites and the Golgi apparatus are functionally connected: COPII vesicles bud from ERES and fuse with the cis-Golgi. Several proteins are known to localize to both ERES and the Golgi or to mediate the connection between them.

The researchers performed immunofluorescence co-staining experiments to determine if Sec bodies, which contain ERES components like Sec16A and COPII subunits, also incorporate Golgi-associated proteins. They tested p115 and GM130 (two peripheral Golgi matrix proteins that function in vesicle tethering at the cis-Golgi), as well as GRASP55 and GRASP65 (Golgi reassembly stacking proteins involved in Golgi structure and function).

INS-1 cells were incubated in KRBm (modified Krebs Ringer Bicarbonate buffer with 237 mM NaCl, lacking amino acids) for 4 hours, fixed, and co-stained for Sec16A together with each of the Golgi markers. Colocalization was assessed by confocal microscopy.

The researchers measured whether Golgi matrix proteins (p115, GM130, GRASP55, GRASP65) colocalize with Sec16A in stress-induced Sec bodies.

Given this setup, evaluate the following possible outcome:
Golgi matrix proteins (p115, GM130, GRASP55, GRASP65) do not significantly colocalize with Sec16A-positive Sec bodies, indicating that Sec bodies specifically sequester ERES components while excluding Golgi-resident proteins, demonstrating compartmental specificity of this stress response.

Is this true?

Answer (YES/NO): NO